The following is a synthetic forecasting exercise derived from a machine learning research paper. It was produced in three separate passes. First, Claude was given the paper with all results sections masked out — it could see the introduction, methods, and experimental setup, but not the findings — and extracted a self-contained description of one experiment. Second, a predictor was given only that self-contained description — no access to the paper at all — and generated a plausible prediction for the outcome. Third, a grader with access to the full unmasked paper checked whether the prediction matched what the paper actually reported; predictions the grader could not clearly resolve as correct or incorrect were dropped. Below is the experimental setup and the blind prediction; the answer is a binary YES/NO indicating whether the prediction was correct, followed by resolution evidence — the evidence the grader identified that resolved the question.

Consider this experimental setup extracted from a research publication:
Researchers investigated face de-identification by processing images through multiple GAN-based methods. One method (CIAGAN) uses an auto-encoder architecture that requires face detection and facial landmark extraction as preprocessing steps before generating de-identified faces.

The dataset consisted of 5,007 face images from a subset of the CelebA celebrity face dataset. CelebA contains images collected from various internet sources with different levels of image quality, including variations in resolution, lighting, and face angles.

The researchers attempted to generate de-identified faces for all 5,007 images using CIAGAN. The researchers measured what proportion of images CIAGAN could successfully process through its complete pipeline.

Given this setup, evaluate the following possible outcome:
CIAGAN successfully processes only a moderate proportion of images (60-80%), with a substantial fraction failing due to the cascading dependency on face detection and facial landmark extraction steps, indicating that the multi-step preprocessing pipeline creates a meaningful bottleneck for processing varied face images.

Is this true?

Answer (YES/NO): NO